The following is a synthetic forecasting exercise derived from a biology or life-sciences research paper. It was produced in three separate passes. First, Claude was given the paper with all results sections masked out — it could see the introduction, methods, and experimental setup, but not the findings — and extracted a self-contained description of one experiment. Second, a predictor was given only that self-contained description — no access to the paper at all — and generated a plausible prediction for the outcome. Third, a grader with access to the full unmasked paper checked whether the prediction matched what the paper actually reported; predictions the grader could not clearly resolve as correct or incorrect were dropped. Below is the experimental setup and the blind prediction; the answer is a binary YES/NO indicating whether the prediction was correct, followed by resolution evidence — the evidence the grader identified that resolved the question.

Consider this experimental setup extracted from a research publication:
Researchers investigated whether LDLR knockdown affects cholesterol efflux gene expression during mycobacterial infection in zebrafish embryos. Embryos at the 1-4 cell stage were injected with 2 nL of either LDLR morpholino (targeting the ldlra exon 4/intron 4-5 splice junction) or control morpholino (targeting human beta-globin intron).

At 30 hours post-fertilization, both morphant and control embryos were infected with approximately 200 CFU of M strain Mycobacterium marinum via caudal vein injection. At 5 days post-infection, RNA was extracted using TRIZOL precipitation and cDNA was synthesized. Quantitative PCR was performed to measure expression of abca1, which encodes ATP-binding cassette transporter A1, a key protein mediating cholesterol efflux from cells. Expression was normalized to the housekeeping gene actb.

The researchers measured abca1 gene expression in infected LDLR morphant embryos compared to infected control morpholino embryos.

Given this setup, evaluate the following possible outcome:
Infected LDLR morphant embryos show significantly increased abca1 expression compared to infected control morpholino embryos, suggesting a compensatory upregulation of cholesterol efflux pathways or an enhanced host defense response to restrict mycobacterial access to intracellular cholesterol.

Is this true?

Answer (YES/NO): NO